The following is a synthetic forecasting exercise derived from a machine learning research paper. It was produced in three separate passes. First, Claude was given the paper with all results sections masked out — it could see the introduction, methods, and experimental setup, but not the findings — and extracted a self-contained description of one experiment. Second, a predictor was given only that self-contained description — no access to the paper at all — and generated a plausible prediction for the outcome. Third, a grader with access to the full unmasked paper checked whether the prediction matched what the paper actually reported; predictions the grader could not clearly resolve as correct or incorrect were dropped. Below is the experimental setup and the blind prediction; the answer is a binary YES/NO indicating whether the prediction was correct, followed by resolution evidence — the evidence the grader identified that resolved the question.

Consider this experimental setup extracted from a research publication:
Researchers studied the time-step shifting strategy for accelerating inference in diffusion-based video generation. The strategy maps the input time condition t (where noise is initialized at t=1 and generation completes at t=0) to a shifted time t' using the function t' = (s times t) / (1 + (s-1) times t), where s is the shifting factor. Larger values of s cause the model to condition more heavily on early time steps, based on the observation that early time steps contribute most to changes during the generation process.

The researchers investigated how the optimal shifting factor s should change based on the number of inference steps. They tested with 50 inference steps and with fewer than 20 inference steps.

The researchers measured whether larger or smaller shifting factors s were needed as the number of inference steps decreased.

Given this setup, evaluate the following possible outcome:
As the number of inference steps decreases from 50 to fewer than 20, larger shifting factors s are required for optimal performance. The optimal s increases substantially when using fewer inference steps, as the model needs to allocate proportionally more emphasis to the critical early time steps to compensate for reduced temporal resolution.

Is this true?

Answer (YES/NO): YES